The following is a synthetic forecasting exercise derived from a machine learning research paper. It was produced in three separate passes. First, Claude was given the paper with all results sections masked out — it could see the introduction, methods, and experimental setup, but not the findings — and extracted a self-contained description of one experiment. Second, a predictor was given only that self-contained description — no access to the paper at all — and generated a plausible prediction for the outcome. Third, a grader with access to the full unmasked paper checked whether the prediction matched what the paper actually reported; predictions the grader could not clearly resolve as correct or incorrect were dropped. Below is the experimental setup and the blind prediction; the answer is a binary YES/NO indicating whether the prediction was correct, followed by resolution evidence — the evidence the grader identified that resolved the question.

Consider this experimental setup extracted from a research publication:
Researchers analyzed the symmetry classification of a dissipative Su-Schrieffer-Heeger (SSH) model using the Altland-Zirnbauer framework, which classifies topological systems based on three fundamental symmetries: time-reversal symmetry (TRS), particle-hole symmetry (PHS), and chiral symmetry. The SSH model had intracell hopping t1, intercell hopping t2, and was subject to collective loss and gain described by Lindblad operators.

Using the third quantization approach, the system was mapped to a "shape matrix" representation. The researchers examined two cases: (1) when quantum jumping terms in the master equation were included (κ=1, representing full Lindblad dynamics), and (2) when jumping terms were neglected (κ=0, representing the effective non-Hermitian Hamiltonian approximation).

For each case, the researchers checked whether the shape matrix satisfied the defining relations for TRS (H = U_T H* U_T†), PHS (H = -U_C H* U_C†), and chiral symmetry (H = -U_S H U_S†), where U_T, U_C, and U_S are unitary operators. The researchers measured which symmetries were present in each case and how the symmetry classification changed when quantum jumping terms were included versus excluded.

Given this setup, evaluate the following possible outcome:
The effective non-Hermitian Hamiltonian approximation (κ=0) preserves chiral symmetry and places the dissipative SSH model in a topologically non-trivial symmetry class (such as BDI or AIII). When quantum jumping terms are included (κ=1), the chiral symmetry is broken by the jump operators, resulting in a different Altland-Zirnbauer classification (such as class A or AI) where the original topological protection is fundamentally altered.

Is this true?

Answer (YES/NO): NO